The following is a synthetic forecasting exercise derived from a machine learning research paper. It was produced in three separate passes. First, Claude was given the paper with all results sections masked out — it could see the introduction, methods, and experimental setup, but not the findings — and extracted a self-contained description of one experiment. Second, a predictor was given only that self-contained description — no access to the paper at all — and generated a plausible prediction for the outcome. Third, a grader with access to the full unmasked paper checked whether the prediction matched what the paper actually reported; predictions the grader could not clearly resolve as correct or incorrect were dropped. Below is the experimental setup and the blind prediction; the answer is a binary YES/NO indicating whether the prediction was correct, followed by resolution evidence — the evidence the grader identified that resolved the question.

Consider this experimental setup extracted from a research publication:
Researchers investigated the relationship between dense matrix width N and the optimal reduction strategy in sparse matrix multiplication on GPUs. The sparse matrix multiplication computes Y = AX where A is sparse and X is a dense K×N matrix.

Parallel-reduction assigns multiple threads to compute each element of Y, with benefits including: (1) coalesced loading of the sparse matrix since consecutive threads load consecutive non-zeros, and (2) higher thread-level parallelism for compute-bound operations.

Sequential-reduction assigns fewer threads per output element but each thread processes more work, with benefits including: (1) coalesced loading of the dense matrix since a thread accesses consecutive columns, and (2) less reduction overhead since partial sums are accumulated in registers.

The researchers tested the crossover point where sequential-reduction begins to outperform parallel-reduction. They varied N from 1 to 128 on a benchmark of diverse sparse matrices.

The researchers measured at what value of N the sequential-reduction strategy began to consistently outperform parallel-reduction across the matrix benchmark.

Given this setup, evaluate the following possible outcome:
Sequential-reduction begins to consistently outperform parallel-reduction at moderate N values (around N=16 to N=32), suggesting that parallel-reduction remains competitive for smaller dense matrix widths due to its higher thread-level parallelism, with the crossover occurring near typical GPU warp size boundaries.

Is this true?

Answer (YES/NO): NO